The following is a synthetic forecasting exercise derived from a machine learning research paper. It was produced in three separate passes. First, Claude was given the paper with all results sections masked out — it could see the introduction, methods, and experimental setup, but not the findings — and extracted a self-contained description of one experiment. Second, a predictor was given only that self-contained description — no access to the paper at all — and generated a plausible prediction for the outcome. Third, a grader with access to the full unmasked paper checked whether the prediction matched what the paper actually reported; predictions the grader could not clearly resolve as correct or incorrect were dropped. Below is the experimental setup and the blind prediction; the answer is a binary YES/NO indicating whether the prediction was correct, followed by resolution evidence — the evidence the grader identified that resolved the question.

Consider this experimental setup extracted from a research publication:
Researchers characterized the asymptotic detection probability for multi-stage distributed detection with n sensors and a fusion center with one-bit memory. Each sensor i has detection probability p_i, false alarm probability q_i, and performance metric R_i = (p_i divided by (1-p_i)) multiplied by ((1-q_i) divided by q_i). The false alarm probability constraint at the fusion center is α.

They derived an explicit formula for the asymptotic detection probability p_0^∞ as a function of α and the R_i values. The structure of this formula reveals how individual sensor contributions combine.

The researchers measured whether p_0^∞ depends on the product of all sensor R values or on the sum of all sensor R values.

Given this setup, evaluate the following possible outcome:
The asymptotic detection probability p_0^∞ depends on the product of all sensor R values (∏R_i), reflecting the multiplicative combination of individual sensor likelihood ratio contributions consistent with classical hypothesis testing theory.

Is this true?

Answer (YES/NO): YES